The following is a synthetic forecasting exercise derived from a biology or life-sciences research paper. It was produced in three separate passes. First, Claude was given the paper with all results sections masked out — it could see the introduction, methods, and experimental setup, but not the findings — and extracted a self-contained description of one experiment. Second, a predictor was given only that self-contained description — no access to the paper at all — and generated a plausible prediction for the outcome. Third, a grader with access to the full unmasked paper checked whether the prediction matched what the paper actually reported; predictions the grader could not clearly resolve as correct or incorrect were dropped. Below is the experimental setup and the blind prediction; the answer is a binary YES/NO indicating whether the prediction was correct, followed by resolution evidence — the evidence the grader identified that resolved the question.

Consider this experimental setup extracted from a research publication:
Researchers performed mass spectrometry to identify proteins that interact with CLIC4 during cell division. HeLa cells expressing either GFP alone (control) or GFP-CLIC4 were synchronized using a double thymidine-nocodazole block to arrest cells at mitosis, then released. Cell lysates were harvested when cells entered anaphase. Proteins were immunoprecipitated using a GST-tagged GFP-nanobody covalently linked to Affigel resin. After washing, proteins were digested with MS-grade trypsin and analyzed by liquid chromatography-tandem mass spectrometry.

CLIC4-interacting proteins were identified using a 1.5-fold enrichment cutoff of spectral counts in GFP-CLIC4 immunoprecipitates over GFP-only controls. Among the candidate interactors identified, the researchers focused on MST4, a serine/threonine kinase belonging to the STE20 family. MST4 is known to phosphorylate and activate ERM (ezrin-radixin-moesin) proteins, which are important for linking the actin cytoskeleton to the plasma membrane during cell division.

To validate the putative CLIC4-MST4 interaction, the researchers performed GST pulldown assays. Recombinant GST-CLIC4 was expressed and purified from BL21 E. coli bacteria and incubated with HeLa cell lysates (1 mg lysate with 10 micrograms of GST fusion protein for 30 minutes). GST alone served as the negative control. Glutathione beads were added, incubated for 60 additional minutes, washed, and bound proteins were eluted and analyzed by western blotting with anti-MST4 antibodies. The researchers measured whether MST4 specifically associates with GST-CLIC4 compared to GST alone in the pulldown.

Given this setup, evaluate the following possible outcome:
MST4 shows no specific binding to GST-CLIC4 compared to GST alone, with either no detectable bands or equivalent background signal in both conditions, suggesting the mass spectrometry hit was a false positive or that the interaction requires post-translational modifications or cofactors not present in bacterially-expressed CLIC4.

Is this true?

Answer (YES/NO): NO